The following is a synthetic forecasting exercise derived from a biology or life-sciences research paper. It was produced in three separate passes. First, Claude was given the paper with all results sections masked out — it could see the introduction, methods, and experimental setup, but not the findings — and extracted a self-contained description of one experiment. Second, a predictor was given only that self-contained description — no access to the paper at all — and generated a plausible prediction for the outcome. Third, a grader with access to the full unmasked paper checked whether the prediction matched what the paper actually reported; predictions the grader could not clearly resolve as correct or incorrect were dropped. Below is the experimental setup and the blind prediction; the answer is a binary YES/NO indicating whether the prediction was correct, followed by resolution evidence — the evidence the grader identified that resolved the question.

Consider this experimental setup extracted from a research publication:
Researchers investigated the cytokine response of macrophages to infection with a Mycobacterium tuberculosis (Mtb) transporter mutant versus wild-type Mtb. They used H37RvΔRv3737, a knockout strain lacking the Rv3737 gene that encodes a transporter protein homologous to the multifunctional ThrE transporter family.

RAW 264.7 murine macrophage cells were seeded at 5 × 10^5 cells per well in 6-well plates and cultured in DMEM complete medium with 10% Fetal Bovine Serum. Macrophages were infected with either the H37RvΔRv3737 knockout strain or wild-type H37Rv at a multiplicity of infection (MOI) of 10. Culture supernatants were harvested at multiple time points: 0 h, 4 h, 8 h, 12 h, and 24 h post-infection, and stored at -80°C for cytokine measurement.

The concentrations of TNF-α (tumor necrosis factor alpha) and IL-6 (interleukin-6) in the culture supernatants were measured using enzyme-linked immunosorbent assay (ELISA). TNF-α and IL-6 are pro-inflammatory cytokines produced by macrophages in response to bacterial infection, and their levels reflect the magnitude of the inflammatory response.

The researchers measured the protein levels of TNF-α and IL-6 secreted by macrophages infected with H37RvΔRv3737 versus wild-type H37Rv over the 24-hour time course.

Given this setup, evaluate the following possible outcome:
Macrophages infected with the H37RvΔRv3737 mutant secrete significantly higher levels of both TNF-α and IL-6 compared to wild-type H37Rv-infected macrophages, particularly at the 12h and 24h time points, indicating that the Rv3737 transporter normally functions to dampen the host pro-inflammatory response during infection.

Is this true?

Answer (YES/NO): YES